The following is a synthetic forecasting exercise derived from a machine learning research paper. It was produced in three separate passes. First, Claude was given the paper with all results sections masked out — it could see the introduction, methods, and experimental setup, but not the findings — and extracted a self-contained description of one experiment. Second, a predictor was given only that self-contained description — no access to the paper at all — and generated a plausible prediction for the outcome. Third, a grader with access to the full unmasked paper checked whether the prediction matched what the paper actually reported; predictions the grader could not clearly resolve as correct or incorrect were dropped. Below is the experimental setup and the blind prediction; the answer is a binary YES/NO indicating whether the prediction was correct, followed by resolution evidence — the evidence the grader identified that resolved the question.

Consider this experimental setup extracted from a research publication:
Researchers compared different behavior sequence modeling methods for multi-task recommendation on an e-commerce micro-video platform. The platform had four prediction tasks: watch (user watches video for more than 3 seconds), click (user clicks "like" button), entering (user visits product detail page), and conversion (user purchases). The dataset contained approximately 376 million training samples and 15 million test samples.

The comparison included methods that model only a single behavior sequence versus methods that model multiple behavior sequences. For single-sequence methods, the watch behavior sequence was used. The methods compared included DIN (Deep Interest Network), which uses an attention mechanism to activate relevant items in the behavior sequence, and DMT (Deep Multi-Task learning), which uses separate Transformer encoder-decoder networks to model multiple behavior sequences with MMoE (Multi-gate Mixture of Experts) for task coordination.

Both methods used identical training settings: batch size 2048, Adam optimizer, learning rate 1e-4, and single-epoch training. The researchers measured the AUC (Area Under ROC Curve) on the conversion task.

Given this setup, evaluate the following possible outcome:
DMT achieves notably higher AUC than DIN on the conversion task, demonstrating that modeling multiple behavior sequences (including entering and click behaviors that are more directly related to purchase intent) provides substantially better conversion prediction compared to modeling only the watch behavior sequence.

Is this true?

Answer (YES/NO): NO